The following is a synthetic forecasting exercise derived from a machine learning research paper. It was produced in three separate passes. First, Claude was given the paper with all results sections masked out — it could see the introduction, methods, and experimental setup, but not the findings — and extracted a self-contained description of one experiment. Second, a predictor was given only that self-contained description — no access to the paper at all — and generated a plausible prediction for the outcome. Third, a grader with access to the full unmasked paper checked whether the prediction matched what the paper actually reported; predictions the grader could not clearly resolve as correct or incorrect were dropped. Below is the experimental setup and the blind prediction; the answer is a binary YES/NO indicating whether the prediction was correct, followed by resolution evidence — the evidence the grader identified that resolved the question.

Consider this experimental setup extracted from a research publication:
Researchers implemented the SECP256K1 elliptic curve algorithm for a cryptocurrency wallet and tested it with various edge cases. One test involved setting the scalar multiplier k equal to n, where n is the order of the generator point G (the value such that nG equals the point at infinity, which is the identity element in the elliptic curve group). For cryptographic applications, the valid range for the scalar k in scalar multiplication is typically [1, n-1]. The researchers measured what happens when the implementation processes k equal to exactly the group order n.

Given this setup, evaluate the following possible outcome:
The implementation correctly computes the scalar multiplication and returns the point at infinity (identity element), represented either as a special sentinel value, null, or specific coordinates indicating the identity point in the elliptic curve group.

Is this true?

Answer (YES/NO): NO